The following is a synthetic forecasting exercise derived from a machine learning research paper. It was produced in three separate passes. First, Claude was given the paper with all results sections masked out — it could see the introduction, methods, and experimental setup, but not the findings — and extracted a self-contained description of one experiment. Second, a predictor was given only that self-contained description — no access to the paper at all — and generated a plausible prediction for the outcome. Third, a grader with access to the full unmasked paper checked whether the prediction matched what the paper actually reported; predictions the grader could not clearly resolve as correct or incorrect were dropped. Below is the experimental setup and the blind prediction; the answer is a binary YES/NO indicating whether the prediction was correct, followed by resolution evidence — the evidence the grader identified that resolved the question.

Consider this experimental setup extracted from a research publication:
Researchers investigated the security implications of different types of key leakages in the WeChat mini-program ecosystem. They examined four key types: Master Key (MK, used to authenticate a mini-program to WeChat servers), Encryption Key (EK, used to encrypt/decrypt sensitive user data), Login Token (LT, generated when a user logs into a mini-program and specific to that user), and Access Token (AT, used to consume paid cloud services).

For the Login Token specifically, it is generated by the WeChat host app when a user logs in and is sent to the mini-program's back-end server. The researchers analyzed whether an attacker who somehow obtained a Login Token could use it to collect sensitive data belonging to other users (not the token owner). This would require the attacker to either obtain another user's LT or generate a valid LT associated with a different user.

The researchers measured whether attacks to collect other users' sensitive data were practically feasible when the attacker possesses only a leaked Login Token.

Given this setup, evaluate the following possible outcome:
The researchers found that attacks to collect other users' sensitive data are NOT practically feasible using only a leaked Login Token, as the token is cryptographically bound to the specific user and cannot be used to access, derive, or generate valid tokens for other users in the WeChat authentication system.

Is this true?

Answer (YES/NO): YES